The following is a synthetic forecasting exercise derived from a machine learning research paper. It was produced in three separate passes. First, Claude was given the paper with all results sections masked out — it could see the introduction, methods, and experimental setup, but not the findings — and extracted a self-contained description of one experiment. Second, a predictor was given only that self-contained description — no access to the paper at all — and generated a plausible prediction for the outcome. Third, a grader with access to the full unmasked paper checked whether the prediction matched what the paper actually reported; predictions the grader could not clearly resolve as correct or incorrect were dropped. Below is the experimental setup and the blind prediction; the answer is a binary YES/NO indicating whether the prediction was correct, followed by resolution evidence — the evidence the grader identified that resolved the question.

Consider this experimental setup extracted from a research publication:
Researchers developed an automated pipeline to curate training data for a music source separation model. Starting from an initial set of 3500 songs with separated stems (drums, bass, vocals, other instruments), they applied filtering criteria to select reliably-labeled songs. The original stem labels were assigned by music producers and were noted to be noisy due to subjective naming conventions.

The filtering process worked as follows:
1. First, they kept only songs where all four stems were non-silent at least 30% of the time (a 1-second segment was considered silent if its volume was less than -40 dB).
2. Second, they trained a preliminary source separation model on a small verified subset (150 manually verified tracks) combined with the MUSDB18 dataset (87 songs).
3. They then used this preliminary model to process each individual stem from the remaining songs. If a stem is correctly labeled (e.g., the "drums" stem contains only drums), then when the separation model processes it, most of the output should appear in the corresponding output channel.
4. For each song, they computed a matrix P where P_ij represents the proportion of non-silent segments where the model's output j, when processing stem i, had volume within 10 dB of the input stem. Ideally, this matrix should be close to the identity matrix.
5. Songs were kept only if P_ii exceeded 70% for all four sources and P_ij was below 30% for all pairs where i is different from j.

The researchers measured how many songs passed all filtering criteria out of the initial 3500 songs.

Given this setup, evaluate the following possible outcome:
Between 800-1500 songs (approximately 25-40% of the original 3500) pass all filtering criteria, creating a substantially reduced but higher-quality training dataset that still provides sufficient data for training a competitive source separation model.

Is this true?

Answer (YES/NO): NO